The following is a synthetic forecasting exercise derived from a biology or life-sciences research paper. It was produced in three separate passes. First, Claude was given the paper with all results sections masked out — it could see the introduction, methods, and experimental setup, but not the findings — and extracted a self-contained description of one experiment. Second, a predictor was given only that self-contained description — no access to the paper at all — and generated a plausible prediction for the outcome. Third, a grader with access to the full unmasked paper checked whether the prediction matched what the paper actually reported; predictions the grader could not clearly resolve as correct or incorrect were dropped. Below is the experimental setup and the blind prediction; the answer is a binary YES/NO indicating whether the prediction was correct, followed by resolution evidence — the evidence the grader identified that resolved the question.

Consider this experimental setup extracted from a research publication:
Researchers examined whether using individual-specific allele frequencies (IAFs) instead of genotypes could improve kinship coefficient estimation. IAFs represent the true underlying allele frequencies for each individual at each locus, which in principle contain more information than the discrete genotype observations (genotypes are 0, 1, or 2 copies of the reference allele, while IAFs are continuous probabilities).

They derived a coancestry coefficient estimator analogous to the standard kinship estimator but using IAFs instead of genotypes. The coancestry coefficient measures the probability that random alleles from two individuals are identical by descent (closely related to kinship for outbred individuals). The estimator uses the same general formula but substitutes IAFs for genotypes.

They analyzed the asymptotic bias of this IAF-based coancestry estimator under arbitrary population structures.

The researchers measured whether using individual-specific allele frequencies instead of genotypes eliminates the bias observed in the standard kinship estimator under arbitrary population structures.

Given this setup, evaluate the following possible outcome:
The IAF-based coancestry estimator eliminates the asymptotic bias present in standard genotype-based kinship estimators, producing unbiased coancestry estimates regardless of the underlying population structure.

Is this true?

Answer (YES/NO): NO